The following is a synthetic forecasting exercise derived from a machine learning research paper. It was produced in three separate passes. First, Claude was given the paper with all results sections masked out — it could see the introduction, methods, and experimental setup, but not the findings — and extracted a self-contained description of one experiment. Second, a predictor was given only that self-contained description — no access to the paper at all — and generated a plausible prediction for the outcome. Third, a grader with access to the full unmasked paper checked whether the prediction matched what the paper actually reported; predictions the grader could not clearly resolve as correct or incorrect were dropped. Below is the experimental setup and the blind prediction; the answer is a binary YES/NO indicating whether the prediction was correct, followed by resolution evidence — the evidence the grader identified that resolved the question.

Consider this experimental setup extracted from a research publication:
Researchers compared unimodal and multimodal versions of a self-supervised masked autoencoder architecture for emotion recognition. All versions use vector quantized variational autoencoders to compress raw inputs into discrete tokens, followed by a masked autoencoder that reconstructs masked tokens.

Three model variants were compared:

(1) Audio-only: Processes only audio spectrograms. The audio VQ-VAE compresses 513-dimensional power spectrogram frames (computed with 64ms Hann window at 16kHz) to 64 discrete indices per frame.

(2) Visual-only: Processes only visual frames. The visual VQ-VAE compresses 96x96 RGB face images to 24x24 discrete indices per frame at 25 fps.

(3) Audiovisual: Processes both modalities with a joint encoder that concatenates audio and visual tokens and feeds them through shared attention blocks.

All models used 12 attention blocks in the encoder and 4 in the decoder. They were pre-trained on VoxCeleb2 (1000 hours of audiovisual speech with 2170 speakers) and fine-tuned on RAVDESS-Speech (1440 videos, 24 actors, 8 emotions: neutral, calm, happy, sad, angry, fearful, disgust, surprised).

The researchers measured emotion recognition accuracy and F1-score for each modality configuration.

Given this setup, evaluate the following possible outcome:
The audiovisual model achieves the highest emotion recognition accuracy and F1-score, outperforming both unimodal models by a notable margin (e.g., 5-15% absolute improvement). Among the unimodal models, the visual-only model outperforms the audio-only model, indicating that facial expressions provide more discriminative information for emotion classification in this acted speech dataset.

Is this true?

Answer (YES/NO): YES